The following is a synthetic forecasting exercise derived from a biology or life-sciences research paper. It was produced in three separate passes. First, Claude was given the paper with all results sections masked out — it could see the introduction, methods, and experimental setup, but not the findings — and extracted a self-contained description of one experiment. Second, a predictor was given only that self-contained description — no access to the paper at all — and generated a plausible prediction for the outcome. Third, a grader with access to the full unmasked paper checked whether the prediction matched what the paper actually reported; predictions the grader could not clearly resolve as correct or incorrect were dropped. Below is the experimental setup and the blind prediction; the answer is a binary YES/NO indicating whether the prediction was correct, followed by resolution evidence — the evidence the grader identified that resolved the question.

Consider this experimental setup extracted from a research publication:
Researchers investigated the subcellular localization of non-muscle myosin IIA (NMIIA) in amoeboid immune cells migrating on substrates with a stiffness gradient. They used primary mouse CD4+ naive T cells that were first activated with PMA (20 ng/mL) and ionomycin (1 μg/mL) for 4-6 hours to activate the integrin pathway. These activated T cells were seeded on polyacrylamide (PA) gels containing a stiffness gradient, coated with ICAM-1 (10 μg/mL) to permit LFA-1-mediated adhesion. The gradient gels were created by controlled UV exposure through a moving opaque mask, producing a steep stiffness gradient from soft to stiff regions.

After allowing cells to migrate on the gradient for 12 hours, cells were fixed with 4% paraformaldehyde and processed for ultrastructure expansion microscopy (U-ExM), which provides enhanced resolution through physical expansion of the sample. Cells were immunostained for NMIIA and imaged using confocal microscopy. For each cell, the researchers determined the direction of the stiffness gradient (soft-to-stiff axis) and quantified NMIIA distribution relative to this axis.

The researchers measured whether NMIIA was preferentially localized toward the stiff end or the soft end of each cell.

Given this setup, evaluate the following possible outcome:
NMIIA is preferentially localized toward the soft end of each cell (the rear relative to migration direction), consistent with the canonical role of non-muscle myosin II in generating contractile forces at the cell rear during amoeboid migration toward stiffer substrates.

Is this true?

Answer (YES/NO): YES